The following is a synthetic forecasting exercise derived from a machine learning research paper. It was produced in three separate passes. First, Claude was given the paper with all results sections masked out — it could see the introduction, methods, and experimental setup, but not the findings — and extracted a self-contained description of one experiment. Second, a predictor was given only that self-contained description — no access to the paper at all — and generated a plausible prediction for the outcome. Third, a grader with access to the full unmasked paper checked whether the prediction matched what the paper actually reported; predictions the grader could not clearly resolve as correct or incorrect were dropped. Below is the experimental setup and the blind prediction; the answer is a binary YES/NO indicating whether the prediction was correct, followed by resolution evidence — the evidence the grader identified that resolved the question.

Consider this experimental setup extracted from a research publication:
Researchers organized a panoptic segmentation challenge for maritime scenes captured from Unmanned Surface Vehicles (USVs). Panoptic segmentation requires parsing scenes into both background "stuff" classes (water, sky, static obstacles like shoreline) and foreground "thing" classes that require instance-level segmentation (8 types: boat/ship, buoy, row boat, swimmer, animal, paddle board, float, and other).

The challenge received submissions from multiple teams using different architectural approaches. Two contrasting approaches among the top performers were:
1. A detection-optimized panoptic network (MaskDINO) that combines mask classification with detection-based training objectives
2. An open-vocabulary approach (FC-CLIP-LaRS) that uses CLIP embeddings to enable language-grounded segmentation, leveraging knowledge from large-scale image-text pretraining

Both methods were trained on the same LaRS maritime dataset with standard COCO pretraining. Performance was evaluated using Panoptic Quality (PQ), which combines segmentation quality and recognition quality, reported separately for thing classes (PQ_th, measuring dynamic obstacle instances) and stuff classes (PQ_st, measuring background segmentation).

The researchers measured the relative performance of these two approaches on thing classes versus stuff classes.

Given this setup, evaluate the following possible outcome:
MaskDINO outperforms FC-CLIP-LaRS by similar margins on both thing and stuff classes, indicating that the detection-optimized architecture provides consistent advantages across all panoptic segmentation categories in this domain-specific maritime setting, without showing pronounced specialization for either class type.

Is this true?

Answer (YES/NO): NO